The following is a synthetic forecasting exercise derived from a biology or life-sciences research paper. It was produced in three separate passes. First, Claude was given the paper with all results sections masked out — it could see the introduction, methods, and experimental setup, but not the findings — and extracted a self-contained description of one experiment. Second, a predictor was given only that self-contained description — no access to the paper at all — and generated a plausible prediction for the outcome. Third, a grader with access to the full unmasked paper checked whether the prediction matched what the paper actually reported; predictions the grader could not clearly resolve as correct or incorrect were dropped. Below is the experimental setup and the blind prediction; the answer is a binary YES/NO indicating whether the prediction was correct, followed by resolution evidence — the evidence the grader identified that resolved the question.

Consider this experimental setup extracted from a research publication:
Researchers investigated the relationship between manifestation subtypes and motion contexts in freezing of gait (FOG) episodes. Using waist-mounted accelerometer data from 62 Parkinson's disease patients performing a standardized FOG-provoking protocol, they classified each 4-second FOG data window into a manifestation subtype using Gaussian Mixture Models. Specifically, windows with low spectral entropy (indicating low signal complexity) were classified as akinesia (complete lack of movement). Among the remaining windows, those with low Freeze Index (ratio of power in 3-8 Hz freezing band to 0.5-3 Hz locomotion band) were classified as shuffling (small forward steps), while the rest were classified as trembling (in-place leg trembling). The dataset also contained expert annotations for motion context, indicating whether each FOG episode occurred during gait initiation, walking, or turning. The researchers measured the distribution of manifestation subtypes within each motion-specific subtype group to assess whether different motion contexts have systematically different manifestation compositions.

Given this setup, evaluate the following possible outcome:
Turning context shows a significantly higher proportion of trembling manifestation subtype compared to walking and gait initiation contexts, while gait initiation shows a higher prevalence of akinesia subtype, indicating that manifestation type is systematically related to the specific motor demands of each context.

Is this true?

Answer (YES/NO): NO